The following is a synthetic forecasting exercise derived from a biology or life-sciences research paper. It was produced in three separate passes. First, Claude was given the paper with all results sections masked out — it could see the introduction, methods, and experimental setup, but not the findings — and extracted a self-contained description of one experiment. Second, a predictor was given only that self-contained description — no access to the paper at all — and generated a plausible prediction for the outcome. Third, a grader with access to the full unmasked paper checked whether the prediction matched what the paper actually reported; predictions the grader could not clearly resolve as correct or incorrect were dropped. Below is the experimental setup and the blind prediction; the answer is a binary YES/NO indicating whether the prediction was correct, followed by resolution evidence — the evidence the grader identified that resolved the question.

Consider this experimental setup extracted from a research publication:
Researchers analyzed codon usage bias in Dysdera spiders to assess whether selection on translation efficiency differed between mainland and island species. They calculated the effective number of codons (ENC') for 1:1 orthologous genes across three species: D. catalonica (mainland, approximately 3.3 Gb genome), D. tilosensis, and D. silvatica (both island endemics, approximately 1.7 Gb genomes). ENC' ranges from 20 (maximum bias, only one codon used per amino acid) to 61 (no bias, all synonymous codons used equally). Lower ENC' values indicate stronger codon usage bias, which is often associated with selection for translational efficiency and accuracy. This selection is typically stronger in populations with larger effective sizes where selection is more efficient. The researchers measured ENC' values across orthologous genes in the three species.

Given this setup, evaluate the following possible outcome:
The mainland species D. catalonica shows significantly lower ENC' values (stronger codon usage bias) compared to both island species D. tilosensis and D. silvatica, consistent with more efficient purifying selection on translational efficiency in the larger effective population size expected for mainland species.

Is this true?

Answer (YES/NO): NO